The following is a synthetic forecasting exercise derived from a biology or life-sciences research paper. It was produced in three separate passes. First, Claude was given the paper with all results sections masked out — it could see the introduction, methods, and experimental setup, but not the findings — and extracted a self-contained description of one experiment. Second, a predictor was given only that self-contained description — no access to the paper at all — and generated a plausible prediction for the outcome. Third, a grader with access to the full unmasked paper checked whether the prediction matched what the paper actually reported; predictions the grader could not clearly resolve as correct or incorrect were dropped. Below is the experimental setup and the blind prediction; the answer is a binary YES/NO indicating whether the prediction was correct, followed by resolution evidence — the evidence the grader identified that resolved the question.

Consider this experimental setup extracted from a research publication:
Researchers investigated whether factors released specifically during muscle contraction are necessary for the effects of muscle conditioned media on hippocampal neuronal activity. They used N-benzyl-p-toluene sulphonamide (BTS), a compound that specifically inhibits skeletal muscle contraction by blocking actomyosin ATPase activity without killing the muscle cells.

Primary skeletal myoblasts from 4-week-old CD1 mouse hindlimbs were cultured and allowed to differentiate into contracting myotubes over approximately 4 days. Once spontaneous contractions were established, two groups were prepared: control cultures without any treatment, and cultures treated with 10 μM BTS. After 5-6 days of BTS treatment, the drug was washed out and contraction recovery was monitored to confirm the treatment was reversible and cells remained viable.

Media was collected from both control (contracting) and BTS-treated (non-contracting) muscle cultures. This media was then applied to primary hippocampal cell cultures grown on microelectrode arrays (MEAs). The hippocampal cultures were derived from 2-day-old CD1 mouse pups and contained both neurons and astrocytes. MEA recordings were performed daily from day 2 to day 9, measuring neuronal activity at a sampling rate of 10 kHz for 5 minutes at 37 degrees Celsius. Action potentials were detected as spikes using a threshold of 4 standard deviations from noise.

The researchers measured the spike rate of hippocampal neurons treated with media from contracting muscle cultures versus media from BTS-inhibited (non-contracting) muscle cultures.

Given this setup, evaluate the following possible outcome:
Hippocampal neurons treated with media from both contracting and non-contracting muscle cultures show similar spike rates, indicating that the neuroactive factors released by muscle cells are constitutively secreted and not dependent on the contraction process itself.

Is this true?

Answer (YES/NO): NO